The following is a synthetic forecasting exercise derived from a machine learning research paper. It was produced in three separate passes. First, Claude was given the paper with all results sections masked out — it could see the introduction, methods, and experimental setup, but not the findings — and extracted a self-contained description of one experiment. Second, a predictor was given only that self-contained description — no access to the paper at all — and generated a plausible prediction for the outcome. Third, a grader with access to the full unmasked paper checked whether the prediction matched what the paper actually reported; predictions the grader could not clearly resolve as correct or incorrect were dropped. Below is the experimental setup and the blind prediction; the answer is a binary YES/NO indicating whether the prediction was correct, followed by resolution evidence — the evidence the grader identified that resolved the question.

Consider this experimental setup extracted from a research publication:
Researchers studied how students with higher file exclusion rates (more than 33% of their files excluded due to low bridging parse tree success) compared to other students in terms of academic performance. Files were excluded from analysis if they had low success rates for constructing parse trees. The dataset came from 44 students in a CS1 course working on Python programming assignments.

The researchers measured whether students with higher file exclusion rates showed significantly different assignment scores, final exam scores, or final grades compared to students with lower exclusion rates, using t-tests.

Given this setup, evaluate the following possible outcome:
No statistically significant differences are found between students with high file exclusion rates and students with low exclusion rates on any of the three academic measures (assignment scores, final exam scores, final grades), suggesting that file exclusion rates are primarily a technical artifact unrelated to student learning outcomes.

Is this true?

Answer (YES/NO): YES